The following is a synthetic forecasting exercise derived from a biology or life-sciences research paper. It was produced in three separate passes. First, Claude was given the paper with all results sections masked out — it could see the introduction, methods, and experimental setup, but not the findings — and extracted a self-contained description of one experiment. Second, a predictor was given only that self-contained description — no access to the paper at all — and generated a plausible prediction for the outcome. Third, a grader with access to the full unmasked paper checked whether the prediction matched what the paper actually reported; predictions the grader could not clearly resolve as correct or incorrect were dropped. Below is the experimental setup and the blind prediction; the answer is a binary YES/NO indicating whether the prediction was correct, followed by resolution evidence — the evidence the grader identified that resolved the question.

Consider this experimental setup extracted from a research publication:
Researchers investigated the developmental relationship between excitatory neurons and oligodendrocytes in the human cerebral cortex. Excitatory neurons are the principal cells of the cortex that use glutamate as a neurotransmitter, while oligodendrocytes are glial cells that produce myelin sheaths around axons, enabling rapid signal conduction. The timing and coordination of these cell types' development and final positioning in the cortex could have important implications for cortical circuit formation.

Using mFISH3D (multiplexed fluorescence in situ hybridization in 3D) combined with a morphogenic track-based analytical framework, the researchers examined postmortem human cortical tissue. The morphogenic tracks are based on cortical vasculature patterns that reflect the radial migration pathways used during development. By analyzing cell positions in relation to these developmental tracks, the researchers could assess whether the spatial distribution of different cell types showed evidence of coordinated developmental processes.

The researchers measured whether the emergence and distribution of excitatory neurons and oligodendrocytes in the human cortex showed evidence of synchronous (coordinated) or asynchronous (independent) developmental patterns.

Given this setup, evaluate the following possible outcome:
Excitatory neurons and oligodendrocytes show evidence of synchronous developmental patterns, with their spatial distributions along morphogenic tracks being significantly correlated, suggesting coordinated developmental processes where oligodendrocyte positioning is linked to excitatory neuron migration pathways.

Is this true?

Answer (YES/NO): YES